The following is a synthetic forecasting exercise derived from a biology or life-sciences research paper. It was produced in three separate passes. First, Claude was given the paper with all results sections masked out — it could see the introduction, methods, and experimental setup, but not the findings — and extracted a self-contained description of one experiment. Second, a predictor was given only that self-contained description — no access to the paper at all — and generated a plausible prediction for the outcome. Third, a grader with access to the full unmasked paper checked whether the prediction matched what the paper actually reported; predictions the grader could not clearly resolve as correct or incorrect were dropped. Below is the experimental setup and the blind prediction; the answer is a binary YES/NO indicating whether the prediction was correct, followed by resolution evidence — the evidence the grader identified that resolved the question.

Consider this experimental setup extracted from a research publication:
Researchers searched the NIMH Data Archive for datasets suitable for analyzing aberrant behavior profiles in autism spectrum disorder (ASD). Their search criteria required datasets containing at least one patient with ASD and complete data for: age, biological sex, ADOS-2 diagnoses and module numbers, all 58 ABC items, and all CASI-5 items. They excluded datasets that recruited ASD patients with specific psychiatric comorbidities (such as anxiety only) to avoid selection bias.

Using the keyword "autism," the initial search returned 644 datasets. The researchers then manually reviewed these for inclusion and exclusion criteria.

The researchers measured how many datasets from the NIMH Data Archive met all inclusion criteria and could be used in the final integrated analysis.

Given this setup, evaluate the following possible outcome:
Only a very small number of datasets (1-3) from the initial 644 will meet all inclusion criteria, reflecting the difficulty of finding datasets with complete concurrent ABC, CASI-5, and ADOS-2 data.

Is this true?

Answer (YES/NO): YES